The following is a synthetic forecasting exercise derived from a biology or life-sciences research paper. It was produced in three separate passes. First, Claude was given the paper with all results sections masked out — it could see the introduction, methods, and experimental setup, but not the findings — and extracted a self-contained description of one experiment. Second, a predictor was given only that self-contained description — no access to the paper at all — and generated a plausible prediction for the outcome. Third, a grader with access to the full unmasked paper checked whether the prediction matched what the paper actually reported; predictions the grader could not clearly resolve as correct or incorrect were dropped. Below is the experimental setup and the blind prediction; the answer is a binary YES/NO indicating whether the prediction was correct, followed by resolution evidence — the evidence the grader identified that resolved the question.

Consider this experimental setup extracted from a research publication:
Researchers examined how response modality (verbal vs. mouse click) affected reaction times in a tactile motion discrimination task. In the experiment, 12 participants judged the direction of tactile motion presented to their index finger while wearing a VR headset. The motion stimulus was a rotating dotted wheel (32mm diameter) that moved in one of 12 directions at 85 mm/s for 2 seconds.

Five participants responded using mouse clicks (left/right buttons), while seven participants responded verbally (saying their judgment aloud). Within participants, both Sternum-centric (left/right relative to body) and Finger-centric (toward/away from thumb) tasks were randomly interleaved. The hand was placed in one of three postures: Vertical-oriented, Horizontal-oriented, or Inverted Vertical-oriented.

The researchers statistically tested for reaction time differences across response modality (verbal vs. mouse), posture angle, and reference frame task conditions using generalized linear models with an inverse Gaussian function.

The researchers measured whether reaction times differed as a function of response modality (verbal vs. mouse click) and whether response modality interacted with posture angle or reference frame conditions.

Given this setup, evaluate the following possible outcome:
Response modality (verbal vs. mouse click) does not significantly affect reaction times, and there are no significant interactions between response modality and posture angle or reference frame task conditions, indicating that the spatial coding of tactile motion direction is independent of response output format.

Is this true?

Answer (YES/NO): NO